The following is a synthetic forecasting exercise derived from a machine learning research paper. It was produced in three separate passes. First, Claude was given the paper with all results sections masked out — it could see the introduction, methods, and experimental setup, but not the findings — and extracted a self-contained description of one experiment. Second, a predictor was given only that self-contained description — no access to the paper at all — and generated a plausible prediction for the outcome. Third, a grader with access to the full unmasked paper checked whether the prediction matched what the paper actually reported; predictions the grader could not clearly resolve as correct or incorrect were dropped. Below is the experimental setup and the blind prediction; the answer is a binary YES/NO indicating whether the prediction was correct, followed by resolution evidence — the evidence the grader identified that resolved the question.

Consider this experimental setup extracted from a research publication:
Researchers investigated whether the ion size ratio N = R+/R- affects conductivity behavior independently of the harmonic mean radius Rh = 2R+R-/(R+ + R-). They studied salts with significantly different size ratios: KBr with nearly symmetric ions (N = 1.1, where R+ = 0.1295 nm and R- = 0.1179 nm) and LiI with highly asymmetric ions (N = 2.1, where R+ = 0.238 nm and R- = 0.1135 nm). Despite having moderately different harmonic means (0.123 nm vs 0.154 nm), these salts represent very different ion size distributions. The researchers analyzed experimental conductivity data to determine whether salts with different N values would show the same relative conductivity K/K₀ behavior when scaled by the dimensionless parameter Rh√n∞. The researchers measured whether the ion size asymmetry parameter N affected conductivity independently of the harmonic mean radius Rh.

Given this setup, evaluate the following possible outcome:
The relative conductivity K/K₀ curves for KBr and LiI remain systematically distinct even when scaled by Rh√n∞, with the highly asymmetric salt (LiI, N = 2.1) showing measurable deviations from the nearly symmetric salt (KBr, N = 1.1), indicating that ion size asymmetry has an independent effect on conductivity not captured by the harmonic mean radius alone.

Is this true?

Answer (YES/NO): NO